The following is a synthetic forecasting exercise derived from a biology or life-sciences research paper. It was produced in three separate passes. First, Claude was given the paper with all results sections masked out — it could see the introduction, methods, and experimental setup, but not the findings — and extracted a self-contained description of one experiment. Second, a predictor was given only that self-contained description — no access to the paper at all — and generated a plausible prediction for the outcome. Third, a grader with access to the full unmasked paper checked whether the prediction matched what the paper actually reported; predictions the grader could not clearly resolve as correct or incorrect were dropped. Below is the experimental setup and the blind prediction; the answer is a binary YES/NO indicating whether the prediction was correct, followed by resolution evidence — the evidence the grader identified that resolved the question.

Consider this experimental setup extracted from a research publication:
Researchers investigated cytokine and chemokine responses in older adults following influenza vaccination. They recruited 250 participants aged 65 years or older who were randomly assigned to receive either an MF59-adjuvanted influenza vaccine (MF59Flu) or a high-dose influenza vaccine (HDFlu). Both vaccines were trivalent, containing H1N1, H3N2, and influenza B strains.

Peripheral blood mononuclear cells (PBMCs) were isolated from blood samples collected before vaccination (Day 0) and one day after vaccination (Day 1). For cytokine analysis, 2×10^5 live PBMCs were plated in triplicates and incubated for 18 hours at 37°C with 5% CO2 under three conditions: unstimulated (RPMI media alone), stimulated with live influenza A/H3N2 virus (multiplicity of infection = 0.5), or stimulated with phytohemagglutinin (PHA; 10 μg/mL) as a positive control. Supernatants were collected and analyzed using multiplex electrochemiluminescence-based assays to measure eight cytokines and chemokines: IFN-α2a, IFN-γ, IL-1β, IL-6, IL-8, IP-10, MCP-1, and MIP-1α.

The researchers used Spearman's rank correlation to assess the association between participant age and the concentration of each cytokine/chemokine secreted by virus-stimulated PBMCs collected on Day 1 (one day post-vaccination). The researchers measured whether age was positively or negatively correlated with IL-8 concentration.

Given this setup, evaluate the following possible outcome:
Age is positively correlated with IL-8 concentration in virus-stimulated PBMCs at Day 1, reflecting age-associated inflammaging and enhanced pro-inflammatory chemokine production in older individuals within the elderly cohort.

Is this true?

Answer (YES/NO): YES